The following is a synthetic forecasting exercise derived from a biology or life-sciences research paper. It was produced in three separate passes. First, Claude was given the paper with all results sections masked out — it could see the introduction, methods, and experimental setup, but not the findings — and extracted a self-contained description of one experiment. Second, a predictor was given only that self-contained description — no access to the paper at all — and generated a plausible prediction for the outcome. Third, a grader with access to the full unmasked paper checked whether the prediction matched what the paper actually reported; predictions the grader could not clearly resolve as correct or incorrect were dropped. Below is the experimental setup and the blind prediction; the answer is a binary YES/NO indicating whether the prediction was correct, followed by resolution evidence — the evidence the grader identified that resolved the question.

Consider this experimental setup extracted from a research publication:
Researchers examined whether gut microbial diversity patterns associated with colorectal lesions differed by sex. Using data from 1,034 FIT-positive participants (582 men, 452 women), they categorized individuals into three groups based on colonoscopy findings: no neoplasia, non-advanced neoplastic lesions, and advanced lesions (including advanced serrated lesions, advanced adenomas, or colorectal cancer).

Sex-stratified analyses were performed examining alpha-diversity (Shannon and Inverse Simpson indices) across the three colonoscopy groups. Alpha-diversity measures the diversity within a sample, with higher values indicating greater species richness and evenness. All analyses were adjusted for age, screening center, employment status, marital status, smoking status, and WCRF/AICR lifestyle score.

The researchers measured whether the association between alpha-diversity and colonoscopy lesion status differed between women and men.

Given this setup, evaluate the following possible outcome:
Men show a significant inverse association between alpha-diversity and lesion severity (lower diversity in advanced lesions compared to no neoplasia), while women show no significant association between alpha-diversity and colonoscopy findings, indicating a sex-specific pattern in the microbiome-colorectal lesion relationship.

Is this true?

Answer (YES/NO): NO